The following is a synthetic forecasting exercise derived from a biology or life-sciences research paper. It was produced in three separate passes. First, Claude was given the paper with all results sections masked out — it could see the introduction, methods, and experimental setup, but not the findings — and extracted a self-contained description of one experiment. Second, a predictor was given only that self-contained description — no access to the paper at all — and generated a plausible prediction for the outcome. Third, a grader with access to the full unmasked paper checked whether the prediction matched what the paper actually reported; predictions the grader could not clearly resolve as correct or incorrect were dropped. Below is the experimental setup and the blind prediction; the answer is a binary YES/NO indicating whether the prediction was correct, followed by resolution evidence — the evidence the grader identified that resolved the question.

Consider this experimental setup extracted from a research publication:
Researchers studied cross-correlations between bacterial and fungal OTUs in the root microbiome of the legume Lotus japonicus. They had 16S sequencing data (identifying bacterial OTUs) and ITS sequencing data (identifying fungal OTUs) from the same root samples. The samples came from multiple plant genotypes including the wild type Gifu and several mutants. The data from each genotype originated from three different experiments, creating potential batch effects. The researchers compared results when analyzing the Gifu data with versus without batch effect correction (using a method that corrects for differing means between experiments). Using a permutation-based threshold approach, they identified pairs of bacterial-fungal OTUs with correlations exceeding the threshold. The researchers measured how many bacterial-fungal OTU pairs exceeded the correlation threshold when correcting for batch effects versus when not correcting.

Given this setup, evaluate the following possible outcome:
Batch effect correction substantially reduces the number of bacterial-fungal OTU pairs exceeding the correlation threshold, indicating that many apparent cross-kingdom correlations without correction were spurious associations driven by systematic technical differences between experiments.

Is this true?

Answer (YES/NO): YES